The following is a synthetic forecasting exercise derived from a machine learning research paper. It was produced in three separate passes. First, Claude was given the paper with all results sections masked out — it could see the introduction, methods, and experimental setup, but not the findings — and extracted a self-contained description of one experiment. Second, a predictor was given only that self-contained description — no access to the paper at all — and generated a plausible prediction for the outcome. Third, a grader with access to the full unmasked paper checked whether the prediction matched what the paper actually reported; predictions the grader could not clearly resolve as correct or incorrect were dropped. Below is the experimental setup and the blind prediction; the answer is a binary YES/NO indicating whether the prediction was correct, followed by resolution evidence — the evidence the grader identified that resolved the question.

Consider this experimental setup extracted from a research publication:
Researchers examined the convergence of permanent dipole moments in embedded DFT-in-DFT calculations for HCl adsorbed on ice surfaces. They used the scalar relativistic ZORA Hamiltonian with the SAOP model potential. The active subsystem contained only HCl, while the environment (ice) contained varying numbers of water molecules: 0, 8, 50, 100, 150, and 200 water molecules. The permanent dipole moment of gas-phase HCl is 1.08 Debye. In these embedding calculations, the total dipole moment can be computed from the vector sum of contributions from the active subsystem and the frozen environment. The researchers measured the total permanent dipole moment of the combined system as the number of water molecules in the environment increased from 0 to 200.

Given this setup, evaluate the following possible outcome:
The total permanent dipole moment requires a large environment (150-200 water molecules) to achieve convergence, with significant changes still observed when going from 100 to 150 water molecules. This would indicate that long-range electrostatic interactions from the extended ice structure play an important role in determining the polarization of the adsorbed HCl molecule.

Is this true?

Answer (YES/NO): NO